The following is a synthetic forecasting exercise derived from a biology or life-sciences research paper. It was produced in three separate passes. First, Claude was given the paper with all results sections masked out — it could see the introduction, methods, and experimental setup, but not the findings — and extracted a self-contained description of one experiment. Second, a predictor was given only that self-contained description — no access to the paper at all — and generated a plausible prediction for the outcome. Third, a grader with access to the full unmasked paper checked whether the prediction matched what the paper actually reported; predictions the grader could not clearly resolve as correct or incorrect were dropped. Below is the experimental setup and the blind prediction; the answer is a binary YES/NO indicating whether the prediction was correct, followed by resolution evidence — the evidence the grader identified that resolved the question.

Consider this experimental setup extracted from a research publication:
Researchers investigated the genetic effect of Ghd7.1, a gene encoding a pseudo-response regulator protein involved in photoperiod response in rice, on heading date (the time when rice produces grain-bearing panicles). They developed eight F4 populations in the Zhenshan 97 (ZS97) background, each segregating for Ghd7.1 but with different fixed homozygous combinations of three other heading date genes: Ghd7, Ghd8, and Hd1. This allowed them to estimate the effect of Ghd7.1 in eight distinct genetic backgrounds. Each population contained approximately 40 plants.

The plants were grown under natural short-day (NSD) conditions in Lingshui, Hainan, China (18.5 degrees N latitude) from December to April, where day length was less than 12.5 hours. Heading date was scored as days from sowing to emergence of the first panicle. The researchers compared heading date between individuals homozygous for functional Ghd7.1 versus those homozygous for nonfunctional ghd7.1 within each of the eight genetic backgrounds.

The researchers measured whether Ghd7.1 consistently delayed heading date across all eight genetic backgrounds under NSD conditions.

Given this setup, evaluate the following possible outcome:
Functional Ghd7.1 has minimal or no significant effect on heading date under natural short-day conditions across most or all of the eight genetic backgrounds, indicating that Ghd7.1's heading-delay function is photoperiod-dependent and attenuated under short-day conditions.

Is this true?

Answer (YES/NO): NO